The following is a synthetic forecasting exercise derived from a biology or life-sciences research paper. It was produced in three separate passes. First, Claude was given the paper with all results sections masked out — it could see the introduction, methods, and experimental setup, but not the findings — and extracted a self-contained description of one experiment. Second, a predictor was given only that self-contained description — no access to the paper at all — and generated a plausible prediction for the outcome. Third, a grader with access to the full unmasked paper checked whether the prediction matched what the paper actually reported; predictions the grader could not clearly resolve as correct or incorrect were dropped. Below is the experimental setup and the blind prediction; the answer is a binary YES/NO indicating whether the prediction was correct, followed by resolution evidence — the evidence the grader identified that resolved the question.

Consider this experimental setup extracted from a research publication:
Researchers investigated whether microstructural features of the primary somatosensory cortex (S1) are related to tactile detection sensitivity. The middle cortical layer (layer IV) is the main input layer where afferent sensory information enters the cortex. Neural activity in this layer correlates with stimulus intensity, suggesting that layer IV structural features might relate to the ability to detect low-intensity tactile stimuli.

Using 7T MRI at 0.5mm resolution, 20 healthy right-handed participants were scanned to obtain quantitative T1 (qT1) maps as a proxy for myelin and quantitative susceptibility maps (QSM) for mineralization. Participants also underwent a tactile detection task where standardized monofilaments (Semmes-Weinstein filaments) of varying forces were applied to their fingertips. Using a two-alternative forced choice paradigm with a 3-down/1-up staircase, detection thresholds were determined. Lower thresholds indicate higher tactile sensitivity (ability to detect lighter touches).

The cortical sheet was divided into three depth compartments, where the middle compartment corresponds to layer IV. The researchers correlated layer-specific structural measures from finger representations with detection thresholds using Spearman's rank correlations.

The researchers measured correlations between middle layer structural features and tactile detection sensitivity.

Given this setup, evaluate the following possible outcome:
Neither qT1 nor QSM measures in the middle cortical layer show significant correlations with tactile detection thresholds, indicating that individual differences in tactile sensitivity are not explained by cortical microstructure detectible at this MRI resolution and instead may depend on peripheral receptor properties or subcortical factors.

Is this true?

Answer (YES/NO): YES